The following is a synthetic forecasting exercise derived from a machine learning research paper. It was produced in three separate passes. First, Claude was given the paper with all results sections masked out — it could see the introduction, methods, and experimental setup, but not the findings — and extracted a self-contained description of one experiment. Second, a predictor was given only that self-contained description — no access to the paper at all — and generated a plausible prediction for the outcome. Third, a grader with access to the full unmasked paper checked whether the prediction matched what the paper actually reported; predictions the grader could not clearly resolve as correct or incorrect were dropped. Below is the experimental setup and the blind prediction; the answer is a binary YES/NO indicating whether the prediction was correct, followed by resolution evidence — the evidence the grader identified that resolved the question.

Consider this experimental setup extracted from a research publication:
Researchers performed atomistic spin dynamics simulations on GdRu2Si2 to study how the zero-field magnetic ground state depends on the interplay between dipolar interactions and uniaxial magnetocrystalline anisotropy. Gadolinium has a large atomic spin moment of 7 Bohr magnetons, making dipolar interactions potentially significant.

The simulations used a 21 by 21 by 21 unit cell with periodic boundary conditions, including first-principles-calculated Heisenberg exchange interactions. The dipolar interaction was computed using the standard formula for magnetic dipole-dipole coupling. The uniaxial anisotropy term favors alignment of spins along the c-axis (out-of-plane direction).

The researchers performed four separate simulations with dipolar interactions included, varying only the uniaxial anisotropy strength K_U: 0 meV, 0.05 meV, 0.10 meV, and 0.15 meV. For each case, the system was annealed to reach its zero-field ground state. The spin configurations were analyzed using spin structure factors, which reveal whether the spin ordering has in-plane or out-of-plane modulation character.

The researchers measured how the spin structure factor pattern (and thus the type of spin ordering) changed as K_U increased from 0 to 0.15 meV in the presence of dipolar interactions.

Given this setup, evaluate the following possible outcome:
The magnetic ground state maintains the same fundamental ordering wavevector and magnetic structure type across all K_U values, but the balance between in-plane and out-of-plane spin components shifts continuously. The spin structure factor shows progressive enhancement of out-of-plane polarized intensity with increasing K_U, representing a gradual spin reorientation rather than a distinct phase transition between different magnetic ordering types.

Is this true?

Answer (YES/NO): NO